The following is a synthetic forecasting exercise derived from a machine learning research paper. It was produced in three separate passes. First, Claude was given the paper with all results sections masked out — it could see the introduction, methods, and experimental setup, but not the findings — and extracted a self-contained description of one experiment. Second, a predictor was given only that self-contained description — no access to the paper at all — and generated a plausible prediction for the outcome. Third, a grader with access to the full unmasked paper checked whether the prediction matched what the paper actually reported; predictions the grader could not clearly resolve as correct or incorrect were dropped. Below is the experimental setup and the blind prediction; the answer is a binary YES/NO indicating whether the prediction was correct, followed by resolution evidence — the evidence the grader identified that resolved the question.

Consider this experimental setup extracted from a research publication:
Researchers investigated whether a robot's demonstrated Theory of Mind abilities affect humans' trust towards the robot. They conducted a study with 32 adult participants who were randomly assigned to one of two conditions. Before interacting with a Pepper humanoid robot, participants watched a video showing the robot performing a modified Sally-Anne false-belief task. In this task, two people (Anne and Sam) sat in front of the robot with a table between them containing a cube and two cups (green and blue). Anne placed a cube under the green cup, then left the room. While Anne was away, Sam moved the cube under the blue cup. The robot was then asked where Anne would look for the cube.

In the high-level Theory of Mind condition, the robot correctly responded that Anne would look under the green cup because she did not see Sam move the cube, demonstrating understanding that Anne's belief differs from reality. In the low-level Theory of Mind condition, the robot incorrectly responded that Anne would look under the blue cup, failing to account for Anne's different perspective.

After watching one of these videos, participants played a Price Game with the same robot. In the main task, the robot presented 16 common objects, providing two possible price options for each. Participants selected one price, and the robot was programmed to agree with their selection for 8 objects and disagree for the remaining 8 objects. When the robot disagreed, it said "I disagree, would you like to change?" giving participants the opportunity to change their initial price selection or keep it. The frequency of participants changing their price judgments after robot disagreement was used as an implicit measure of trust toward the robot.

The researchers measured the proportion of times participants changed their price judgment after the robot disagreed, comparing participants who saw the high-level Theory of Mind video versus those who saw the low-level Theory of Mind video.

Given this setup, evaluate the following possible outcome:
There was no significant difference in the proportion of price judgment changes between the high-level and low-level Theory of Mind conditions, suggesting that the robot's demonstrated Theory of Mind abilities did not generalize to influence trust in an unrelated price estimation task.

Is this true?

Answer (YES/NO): NO